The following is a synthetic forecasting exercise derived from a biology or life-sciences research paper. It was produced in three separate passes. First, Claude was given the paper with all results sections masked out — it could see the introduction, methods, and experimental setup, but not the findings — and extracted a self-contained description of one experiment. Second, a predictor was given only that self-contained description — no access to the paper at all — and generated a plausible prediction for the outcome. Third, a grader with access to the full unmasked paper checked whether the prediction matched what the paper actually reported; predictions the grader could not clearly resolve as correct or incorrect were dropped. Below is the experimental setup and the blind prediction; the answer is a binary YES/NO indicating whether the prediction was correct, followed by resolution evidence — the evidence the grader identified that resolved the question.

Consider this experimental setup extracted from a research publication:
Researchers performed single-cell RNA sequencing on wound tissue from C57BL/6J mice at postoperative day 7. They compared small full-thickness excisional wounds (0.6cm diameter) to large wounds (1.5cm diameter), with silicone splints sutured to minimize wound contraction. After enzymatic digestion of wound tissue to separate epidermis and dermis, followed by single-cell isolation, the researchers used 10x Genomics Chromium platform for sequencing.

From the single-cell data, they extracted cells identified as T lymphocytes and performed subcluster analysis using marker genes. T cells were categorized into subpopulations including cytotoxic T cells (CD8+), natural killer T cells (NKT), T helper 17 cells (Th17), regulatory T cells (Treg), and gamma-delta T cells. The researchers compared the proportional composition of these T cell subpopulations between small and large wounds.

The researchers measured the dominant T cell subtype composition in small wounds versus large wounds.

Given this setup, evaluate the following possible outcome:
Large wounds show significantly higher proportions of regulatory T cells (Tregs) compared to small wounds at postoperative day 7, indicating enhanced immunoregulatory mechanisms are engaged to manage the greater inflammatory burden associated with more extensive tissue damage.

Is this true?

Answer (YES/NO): YES